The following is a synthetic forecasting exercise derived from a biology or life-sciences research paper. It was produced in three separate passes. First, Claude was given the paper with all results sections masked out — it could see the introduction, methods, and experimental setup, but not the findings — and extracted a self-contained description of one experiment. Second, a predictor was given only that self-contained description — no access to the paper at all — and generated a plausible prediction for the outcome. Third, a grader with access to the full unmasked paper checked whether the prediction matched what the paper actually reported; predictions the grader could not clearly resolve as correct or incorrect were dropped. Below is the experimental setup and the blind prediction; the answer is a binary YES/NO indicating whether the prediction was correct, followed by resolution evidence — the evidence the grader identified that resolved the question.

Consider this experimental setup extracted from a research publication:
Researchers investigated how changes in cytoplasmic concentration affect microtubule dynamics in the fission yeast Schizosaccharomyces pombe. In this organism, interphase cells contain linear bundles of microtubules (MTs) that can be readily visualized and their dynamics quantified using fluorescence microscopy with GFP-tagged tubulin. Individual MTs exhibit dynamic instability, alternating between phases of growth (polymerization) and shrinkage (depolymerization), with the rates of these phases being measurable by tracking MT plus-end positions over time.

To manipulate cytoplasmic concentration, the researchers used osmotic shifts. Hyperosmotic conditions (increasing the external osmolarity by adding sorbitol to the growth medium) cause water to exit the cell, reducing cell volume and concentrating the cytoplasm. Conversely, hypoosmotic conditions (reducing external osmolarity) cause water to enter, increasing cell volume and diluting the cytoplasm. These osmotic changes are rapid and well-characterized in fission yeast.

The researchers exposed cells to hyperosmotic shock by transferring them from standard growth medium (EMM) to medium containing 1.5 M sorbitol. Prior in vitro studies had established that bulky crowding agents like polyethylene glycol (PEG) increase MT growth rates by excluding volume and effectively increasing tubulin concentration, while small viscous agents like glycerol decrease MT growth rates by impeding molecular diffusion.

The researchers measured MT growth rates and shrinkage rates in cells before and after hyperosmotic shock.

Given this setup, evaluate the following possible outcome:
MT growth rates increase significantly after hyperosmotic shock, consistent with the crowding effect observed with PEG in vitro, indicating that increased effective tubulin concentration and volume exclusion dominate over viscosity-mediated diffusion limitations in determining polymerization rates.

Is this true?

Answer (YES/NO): NO